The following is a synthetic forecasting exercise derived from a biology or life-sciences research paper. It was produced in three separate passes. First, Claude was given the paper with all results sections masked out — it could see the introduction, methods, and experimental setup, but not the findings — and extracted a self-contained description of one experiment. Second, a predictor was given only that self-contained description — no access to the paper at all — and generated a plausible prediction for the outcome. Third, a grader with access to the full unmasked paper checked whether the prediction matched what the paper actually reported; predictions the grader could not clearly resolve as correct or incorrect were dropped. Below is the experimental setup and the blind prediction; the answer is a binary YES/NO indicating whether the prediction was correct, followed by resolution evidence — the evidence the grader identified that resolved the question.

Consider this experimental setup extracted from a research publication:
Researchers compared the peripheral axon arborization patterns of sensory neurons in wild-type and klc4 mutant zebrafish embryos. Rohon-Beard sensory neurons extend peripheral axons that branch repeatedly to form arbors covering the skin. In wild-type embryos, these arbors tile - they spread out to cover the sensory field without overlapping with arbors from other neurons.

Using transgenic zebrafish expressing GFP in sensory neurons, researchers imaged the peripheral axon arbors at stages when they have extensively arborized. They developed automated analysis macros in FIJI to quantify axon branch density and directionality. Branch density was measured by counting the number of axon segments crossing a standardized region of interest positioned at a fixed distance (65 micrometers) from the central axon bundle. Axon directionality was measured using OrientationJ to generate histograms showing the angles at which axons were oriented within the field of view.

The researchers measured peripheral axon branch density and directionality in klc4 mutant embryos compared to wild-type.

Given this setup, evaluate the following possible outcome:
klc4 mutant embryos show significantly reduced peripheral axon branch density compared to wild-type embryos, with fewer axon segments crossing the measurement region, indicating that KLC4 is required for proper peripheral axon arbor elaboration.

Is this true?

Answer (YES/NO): YES